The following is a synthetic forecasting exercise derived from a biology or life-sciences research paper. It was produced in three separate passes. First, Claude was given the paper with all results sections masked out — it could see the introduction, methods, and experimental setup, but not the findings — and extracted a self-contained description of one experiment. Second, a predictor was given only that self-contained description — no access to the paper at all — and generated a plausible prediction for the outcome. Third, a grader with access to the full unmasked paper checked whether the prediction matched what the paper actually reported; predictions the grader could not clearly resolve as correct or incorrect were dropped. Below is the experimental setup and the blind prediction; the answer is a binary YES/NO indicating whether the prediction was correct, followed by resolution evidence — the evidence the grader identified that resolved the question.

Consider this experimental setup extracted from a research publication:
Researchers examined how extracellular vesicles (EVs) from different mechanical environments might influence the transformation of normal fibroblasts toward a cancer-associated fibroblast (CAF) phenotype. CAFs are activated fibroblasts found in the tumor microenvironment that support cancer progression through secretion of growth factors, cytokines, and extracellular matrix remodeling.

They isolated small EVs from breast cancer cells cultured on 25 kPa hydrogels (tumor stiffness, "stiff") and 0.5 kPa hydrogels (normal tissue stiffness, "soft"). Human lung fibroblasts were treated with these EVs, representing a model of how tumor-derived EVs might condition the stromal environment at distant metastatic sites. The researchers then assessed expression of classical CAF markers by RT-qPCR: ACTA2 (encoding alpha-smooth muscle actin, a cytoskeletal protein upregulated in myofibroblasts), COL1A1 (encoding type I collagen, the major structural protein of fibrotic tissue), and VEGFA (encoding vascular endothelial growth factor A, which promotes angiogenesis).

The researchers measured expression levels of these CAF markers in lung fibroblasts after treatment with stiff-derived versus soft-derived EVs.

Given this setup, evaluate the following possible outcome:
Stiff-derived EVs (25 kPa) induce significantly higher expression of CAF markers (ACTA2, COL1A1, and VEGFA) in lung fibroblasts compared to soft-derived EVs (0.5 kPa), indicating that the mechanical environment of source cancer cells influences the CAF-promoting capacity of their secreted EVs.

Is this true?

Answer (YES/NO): NO